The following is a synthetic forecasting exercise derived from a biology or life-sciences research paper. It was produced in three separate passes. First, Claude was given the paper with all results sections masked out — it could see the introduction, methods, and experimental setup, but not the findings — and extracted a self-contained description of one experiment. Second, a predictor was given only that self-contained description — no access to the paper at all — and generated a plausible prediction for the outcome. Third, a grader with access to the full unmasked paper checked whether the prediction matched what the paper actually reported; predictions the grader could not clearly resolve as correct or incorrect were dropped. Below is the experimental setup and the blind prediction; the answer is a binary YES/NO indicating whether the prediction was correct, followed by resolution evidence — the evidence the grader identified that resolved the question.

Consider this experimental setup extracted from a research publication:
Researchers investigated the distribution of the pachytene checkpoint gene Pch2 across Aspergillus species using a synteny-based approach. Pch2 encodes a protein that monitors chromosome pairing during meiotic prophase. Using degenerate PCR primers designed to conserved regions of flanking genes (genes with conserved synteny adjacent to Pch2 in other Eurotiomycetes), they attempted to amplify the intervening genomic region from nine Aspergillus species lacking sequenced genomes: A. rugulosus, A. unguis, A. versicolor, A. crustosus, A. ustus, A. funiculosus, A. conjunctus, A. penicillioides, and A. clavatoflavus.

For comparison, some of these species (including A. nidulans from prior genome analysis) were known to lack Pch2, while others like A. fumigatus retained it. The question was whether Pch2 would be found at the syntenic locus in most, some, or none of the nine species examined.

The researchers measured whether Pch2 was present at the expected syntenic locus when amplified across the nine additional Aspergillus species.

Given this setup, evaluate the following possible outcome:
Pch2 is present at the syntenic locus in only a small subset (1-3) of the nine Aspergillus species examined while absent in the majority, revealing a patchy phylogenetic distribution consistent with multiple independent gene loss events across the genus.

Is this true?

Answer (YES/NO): YES